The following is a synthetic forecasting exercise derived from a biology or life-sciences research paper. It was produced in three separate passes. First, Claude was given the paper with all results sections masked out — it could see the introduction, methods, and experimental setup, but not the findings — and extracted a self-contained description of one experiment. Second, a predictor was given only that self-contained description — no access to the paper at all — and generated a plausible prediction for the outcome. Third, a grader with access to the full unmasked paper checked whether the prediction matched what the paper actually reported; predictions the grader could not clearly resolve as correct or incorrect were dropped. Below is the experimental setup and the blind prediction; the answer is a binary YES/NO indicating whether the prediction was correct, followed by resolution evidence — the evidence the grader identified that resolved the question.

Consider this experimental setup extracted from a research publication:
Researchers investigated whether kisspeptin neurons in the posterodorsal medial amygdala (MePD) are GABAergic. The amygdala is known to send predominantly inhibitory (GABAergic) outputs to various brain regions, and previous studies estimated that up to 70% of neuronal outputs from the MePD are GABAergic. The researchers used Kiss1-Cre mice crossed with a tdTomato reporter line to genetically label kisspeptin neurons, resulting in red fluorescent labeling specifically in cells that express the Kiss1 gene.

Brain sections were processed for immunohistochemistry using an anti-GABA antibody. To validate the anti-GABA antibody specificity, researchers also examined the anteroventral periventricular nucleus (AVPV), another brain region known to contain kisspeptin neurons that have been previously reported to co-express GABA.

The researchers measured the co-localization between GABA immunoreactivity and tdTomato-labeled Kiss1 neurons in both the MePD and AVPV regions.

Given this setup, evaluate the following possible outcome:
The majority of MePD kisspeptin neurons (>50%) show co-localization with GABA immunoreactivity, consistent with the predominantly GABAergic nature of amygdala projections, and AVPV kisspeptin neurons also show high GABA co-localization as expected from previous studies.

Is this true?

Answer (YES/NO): NO